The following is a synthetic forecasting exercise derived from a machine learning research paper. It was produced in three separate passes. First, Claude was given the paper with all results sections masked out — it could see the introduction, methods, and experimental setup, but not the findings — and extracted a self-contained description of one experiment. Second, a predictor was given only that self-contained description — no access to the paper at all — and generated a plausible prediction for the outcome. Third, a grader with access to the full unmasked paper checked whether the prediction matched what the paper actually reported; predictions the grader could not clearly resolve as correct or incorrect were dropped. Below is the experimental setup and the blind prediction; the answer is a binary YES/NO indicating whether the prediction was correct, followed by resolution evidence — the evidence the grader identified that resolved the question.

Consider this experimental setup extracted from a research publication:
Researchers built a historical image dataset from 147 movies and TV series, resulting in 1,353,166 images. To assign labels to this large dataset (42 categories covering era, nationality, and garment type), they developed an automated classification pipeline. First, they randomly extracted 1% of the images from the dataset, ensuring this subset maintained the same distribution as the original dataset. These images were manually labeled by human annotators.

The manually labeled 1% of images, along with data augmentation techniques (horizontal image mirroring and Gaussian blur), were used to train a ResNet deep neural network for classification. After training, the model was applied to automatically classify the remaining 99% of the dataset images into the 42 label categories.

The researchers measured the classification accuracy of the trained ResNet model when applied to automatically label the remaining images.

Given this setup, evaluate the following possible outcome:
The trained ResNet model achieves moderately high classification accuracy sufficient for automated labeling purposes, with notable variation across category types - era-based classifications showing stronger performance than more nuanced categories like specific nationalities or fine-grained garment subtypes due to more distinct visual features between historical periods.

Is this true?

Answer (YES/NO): NO